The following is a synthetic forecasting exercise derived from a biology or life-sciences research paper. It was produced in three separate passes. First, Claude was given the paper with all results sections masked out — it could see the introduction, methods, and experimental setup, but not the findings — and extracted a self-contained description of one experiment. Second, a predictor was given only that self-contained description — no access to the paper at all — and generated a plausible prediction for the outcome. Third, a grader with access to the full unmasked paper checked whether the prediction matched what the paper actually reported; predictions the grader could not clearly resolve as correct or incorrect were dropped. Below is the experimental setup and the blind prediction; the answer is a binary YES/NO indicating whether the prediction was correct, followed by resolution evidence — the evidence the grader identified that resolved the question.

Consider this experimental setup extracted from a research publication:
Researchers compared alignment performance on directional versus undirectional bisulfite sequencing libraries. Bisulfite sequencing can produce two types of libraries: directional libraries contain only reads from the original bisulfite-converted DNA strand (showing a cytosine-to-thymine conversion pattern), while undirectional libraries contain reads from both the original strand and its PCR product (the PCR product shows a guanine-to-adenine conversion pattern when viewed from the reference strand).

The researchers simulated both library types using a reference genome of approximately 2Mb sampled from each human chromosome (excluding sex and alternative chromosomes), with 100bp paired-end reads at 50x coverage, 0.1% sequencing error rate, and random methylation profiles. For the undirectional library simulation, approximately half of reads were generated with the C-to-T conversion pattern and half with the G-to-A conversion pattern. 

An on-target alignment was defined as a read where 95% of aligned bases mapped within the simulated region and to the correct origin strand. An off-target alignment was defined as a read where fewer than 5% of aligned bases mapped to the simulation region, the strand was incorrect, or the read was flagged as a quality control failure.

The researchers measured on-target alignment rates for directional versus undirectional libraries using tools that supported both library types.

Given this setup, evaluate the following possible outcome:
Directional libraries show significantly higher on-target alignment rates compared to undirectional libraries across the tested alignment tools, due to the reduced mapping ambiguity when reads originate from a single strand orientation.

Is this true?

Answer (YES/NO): NO